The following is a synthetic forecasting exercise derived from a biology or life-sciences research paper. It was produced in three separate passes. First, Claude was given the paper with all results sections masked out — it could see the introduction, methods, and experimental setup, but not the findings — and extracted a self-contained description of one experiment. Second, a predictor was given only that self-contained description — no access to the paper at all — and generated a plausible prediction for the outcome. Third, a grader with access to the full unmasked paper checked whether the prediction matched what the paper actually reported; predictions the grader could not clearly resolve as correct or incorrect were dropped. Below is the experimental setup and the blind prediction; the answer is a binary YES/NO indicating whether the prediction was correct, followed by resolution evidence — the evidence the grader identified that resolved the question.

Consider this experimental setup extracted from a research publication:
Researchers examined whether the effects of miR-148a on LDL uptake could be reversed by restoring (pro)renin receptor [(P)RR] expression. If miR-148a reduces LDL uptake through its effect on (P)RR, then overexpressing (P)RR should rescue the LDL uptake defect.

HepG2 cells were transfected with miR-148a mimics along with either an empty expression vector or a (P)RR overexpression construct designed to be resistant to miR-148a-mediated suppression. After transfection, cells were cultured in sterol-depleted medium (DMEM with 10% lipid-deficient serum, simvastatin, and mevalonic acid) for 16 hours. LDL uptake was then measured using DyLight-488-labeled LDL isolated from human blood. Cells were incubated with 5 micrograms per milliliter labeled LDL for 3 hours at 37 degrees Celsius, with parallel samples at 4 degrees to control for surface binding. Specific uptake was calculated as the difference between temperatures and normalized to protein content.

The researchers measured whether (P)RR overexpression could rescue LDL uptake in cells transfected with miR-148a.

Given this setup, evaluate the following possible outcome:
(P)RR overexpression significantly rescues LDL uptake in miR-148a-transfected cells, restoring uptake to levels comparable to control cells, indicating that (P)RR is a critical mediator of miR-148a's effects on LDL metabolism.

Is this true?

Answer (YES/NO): YES